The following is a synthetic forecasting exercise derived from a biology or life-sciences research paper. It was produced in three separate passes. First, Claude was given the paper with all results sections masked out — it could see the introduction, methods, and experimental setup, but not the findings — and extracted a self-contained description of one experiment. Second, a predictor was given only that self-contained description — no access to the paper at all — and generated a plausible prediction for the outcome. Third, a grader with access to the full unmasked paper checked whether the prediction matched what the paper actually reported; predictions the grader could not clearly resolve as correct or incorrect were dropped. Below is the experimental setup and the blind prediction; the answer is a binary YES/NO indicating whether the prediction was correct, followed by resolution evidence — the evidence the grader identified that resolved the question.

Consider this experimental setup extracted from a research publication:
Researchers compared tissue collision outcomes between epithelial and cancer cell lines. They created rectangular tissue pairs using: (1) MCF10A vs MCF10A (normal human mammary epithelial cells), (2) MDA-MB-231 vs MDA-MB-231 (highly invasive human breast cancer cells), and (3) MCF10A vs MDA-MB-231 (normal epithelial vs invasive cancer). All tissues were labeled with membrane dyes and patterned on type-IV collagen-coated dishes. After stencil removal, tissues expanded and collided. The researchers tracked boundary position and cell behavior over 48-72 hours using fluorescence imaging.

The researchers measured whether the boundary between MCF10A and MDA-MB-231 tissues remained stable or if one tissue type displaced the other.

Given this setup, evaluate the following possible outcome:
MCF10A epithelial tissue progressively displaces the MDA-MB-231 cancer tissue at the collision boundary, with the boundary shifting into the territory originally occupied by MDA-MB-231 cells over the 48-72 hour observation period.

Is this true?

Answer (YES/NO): YES